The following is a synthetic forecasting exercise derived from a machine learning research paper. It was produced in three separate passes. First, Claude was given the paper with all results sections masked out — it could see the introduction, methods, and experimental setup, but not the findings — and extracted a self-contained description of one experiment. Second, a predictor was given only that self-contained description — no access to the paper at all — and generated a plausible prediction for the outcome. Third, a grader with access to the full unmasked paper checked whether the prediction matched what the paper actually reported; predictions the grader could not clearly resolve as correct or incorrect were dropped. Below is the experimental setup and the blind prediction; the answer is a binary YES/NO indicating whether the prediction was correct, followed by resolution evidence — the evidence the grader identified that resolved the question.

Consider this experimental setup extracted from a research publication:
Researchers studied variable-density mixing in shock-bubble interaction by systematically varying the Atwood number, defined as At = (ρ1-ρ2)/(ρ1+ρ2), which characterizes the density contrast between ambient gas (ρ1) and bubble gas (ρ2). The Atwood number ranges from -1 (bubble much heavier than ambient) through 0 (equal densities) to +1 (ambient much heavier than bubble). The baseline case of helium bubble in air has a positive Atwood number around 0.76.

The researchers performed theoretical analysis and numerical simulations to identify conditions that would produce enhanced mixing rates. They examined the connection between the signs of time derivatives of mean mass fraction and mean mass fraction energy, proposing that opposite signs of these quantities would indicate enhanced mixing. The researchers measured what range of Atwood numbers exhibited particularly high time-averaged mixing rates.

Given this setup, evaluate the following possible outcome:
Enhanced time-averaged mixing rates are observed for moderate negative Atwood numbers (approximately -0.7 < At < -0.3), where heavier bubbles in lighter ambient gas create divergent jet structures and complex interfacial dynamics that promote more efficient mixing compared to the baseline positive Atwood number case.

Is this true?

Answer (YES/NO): NO